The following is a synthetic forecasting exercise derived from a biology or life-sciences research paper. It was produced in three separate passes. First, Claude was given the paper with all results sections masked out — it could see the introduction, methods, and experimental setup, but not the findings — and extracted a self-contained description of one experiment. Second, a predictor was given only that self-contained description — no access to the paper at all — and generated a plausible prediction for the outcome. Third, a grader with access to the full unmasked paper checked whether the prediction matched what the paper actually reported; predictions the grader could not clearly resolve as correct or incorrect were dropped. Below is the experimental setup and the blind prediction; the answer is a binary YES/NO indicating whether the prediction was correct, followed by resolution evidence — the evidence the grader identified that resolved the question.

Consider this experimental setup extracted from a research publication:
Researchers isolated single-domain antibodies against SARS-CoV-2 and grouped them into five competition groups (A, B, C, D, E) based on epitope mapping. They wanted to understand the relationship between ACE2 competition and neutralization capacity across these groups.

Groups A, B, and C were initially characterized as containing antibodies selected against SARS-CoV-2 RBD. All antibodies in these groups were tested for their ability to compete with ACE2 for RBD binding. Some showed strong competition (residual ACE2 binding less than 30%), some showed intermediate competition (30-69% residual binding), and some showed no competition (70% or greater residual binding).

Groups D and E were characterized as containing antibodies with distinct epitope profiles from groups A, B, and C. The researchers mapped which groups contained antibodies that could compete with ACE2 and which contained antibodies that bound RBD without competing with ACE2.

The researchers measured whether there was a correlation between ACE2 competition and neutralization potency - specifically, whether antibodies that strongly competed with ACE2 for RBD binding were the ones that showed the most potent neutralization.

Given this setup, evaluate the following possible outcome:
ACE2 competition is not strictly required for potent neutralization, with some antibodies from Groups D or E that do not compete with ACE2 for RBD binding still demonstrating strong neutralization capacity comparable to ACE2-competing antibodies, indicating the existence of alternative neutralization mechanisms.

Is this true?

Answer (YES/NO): YES